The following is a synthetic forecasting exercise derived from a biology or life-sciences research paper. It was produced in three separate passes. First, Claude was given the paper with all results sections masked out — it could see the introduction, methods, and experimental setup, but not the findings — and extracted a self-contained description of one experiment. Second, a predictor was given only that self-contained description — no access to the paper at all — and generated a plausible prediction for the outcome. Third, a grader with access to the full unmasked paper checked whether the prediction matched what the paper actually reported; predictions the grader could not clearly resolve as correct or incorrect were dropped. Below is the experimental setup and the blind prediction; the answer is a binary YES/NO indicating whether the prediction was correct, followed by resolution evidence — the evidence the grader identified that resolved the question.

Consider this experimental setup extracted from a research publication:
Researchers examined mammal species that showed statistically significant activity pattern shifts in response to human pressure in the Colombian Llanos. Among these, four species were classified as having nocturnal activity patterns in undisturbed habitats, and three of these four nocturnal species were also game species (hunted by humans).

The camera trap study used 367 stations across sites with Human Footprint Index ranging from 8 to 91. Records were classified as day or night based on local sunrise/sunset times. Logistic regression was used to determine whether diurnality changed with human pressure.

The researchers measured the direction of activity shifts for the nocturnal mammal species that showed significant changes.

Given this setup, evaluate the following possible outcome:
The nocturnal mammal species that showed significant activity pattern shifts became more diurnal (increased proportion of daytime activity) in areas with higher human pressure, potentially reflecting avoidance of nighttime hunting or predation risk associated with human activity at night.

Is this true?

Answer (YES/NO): NO